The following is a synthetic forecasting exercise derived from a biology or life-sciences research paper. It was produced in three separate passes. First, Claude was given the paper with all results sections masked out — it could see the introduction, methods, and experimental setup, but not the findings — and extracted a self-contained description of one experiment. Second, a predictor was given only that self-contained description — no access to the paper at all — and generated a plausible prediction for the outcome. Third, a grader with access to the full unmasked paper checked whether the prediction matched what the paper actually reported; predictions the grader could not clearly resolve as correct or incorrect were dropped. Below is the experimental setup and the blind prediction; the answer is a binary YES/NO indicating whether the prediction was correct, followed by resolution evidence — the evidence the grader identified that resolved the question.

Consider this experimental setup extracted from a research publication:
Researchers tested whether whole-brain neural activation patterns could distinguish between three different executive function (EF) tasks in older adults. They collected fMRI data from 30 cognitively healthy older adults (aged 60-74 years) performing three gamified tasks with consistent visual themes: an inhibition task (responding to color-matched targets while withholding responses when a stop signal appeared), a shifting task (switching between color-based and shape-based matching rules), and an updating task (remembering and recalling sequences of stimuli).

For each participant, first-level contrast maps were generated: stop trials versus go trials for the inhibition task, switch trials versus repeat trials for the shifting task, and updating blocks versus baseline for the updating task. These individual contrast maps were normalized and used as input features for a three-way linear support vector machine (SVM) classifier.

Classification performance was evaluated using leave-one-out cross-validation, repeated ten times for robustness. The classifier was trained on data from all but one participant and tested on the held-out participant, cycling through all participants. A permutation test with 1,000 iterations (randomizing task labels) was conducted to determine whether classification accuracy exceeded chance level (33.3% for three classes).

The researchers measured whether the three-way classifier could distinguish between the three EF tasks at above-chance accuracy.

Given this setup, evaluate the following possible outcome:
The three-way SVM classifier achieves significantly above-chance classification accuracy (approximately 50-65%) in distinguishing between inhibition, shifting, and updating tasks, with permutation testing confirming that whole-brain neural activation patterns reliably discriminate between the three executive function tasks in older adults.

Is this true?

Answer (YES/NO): NO